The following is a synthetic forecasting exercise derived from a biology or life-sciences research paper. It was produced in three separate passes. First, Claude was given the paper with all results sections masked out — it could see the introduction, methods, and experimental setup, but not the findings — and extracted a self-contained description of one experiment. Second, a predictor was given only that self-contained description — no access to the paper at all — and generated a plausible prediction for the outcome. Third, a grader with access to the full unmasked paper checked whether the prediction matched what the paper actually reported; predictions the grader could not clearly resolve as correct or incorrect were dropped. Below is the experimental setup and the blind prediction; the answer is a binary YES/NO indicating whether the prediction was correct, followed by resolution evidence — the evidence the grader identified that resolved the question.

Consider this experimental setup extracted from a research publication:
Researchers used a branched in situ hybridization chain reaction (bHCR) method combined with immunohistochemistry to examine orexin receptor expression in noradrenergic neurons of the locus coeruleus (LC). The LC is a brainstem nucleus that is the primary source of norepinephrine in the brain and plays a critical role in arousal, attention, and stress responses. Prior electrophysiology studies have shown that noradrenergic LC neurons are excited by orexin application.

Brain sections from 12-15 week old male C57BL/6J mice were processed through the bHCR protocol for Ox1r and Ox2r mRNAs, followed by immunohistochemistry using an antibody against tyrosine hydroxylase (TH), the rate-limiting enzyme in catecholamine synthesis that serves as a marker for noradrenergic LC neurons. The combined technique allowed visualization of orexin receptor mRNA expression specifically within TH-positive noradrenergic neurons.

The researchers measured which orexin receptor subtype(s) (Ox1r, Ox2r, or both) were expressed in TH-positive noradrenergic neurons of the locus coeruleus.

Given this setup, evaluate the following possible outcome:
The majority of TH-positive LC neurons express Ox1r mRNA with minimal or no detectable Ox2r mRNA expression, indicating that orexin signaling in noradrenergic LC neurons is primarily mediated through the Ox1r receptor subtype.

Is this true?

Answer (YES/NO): YES